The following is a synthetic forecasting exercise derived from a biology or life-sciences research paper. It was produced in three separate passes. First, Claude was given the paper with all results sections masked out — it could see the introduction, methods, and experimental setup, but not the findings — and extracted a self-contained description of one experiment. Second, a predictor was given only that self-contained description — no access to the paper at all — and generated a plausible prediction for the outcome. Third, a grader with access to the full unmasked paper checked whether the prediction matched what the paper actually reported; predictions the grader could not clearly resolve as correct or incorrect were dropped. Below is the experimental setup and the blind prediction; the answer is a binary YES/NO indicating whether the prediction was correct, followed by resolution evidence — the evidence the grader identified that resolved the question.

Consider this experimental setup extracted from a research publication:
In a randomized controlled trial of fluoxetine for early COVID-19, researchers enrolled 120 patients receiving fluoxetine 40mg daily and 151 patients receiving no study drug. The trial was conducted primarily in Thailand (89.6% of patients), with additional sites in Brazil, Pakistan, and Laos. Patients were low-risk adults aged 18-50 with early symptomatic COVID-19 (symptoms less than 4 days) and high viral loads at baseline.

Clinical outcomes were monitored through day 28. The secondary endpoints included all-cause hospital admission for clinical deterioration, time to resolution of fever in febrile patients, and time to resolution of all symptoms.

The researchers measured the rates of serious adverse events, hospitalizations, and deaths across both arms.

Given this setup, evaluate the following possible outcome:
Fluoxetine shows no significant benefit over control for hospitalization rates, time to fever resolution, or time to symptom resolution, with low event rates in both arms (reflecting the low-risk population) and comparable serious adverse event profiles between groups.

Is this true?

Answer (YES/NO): YES